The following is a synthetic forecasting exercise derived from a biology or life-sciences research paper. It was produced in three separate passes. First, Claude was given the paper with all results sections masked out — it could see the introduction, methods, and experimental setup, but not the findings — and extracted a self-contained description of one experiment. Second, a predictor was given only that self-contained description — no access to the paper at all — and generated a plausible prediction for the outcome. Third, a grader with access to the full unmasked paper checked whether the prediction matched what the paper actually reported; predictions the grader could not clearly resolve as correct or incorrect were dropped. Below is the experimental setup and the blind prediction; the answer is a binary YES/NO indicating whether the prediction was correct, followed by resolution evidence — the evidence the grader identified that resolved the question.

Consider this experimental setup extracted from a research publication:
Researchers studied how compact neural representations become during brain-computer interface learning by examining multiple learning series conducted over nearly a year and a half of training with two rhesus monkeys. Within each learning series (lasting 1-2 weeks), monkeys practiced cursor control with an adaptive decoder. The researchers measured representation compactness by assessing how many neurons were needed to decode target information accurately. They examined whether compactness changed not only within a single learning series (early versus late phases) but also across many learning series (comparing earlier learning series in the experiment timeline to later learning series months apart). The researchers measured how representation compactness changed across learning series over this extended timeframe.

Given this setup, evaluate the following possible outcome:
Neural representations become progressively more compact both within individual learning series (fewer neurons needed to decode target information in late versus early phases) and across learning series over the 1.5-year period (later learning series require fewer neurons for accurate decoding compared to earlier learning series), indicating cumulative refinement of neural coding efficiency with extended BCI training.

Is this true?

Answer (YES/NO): YES